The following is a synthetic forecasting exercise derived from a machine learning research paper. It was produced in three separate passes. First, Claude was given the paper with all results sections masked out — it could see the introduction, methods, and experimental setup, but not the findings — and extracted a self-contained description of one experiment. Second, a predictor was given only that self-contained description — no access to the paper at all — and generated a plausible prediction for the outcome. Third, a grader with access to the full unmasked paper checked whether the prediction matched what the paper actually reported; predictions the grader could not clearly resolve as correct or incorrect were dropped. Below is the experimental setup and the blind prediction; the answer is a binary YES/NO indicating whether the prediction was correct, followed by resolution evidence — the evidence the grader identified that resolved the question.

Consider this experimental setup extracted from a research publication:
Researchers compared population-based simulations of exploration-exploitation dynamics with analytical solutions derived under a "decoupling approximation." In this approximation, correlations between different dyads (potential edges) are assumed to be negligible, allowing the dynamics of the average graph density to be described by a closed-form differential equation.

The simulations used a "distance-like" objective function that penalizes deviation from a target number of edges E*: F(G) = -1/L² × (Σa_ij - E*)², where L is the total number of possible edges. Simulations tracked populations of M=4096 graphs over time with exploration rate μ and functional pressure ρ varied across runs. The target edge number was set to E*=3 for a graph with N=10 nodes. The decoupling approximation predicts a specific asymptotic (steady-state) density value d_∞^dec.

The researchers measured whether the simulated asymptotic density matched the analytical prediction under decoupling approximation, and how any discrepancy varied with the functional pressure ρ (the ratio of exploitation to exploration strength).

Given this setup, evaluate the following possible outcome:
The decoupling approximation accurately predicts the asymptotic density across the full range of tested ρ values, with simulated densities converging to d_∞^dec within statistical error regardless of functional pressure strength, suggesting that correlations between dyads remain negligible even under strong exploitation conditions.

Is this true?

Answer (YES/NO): NO